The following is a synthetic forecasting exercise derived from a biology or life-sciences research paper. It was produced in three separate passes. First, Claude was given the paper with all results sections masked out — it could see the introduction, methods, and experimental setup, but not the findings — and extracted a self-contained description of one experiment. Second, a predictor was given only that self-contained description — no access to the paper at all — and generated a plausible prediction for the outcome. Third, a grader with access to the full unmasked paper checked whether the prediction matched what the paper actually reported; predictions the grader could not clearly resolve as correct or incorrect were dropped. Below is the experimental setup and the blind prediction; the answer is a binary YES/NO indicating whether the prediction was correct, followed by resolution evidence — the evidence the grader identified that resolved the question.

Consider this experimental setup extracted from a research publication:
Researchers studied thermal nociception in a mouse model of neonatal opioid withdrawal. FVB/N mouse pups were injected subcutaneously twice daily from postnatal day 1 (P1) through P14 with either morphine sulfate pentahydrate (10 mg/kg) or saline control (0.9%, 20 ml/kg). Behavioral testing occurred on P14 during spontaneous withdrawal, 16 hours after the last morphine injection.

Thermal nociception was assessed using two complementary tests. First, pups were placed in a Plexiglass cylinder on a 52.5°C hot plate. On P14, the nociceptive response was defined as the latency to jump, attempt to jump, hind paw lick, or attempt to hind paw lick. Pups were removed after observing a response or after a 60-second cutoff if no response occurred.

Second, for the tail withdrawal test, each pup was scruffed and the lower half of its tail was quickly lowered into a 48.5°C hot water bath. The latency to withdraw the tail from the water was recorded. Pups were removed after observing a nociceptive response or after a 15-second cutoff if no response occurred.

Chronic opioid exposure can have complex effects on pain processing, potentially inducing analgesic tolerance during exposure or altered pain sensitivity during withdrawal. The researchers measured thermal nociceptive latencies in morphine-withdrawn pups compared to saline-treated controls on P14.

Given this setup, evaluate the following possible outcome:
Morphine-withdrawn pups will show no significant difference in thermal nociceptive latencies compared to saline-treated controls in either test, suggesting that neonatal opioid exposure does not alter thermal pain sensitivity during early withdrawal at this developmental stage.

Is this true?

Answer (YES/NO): NO